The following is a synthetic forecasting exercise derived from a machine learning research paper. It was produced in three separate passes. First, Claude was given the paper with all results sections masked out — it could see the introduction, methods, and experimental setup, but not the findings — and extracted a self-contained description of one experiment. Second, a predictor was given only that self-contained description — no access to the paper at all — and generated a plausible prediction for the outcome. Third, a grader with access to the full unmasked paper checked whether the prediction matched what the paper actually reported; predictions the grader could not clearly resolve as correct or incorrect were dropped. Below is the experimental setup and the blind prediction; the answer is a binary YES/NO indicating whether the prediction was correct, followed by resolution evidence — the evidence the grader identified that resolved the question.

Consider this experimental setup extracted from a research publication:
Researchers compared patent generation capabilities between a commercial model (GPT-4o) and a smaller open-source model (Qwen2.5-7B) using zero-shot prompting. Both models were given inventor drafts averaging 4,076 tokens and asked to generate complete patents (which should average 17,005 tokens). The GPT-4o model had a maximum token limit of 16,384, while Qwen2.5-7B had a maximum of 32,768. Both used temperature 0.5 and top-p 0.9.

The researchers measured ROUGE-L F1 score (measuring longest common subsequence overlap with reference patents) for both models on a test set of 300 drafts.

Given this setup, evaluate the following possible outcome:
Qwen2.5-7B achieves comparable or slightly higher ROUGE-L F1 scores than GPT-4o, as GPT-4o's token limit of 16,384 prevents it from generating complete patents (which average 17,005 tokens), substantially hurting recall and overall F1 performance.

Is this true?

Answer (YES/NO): NO